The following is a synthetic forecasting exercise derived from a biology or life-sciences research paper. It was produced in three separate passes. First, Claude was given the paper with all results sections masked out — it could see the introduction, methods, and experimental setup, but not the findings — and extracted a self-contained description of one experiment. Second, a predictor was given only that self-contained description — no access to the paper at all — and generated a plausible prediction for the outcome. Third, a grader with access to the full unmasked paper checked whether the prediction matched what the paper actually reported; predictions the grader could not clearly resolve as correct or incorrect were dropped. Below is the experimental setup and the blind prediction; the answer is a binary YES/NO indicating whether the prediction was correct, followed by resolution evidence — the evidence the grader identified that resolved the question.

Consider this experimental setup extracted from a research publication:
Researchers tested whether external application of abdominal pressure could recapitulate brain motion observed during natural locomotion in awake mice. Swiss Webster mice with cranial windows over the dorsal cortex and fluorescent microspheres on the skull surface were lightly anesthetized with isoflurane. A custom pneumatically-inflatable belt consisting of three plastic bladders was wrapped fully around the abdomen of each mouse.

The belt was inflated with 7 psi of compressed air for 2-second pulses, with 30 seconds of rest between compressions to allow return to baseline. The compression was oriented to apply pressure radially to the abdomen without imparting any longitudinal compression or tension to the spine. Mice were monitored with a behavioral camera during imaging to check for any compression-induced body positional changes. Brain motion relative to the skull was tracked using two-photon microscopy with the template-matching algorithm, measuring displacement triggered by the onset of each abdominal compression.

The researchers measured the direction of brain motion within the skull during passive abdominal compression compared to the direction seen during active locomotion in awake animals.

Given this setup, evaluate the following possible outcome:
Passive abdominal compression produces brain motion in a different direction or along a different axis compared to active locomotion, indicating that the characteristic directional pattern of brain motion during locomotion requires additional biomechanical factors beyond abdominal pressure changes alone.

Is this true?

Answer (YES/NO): NO